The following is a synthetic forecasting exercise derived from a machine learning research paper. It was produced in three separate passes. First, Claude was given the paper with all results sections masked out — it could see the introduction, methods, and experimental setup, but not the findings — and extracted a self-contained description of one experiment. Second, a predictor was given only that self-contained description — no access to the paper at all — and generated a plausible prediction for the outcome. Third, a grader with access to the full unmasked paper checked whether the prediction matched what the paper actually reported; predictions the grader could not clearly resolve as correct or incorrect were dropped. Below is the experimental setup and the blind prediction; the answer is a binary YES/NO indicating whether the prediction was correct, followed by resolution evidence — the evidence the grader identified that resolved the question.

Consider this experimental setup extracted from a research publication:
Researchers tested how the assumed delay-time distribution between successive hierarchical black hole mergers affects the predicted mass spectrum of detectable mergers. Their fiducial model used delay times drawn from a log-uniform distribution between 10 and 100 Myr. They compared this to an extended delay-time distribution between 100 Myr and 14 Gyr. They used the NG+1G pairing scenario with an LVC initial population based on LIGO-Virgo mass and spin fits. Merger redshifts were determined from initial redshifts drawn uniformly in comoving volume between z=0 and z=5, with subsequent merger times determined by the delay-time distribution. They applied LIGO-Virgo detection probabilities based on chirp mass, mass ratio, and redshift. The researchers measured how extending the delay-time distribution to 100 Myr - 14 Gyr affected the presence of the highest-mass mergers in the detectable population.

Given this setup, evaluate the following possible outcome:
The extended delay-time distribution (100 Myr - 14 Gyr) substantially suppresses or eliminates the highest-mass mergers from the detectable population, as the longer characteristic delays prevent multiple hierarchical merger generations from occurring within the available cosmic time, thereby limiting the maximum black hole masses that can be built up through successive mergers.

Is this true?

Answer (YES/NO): YES